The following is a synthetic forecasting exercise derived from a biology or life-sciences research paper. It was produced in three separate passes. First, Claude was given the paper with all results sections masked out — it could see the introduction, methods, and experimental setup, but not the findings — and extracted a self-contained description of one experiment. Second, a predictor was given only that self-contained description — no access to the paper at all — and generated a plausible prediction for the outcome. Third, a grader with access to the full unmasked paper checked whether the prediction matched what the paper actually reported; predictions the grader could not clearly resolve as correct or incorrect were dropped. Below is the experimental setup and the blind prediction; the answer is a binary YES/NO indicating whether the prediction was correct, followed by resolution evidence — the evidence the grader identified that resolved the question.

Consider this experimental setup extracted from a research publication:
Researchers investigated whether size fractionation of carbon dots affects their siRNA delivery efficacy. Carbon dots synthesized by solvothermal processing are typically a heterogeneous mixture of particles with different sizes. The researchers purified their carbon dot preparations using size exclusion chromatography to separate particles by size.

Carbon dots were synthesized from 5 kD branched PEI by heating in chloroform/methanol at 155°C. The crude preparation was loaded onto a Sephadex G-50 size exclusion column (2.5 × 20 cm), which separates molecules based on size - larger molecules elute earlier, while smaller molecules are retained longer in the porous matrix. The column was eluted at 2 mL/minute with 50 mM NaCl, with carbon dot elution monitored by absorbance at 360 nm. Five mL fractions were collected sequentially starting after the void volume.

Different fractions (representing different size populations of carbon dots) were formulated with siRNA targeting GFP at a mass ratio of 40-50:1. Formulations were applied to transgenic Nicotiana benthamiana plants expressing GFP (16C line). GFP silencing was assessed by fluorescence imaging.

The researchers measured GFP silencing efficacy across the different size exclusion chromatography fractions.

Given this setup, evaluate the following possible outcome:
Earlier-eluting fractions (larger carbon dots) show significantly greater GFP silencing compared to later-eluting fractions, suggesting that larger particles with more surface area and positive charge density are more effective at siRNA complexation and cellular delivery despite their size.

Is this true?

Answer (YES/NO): NO